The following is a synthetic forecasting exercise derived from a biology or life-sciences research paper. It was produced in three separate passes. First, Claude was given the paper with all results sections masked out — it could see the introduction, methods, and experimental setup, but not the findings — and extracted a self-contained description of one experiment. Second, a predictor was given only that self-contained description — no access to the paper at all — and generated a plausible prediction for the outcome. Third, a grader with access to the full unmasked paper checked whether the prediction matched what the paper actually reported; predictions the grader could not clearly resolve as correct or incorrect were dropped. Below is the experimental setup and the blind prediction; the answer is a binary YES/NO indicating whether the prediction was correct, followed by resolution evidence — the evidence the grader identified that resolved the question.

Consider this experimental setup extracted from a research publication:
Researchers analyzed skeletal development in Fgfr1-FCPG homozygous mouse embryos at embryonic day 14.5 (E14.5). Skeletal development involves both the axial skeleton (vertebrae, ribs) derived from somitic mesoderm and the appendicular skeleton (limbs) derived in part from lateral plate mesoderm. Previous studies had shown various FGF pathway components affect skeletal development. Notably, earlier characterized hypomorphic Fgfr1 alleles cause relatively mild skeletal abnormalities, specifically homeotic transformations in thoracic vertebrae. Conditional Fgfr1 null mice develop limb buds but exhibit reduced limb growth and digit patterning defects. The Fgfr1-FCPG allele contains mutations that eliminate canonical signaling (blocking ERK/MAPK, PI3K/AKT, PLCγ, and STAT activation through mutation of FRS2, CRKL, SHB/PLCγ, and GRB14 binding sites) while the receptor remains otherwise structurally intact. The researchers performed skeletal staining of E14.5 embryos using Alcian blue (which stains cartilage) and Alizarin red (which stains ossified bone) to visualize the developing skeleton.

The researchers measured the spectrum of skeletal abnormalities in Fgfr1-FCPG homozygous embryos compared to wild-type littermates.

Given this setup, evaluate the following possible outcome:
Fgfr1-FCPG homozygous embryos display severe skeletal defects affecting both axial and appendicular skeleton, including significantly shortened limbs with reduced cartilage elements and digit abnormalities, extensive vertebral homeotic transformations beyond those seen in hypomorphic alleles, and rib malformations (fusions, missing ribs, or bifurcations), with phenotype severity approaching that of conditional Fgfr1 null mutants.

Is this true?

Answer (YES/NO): NO